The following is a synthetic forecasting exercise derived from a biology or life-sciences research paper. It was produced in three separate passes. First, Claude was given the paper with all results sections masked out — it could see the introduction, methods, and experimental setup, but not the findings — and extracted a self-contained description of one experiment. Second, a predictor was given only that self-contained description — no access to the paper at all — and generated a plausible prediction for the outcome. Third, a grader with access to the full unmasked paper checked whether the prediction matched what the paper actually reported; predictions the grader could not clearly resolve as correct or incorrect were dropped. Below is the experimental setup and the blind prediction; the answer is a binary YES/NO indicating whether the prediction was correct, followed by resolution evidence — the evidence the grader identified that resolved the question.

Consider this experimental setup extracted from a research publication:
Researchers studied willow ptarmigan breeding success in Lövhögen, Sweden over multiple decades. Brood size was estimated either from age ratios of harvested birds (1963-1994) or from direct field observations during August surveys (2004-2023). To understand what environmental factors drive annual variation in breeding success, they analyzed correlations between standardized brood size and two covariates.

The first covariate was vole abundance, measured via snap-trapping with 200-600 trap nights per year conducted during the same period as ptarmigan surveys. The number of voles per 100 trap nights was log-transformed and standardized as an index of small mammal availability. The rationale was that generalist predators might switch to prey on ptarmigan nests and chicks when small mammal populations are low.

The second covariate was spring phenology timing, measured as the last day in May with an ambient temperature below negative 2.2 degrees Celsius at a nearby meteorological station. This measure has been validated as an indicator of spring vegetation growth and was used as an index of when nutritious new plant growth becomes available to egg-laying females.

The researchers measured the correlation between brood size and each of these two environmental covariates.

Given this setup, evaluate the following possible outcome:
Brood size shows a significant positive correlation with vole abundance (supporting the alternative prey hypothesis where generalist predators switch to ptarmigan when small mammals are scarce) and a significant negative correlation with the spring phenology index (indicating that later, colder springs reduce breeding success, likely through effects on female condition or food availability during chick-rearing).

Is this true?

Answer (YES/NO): YES